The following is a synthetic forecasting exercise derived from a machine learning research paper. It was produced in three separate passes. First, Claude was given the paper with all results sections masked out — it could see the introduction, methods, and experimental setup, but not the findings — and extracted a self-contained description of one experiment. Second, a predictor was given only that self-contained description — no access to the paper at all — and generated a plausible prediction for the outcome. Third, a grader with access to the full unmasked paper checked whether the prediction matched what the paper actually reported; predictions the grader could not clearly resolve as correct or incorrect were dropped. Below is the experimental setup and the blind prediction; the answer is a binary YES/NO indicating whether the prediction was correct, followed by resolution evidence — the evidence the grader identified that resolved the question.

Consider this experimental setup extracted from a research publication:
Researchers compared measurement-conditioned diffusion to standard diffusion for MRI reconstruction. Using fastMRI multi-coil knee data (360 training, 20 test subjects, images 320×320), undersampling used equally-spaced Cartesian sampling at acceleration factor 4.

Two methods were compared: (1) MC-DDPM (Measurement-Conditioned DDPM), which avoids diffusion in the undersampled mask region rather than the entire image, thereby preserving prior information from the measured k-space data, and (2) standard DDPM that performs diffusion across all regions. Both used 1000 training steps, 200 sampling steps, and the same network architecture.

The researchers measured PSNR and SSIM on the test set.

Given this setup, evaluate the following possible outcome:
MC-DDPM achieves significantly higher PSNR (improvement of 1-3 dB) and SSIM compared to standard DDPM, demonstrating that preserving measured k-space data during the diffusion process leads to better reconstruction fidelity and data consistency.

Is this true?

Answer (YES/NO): YES